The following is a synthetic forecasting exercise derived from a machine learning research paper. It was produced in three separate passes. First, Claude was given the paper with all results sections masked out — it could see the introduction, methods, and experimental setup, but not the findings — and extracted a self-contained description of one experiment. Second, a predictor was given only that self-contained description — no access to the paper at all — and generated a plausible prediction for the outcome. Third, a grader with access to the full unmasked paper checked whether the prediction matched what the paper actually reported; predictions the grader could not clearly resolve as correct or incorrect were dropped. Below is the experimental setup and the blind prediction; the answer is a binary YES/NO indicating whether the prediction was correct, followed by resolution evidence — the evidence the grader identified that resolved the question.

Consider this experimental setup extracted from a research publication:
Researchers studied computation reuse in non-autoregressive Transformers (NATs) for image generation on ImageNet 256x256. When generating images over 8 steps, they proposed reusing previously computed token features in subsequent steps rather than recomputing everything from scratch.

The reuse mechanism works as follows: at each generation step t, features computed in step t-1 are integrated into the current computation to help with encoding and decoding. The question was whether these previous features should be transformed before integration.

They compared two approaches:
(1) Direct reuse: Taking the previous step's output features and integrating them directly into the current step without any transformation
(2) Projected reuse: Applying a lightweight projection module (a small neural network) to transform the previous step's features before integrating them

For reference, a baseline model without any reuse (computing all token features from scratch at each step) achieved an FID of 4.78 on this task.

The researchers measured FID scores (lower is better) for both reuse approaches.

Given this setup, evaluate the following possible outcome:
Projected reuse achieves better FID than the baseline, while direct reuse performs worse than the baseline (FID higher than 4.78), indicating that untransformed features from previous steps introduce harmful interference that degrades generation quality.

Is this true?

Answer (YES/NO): NO